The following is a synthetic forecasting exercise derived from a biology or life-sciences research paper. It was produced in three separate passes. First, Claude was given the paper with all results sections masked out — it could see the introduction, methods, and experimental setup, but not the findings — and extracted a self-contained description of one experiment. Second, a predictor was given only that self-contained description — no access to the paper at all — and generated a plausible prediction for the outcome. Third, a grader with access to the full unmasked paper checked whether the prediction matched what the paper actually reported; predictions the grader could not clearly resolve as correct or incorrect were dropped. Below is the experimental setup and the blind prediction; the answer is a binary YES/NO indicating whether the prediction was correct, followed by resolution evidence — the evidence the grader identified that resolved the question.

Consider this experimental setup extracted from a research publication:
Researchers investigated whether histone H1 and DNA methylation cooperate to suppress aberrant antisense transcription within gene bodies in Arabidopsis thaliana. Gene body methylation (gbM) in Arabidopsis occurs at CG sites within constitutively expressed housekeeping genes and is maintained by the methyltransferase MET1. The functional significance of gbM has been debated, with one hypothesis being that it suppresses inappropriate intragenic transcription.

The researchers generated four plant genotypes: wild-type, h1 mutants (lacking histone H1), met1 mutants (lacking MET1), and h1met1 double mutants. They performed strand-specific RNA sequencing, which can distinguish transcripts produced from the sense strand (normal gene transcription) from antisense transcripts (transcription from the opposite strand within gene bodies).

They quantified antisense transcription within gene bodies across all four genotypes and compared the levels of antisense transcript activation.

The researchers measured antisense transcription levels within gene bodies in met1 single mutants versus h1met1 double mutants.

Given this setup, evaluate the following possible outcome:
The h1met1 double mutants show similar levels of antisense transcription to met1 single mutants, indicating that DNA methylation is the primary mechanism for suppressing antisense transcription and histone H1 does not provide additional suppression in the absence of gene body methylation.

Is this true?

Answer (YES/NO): NO